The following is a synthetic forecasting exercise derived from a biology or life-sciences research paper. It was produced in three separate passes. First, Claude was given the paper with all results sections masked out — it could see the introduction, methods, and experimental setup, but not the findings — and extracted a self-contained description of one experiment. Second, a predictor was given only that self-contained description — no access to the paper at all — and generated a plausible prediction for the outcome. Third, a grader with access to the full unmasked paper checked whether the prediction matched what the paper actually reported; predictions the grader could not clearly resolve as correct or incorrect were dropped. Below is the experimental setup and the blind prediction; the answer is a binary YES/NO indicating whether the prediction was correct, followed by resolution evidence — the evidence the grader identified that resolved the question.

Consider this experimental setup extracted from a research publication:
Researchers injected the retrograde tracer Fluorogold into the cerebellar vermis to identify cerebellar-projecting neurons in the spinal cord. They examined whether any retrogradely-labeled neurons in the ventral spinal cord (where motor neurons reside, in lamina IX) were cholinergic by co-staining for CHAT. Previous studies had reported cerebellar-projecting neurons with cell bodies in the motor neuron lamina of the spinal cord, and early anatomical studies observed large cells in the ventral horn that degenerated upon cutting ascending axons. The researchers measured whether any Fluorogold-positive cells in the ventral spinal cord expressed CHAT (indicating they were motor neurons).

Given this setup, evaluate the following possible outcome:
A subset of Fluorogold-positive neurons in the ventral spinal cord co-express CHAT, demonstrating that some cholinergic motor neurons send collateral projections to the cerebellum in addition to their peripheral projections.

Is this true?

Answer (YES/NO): NO